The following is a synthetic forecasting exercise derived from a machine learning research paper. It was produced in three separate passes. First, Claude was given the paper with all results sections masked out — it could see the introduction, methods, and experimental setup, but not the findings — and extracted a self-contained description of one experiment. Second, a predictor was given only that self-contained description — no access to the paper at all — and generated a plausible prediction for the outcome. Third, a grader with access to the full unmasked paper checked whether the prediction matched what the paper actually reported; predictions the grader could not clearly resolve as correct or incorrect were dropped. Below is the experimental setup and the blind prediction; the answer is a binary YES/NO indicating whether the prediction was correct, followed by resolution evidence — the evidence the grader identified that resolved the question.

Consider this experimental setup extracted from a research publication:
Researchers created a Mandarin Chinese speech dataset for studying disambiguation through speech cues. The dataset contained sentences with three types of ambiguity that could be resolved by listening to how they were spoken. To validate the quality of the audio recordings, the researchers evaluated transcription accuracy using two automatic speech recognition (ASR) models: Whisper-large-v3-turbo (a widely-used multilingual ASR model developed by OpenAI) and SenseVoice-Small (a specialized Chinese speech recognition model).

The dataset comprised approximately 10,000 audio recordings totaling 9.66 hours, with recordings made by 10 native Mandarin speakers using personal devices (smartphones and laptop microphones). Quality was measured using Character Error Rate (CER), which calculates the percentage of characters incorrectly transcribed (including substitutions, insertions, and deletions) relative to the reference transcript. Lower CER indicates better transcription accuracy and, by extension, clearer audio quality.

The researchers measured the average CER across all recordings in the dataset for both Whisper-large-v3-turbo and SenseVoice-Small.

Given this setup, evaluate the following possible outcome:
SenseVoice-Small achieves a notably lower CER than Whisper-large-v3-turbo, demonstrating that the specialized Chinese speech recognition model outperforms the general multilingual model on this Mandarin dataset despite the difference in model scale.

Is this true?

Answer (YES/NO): YES